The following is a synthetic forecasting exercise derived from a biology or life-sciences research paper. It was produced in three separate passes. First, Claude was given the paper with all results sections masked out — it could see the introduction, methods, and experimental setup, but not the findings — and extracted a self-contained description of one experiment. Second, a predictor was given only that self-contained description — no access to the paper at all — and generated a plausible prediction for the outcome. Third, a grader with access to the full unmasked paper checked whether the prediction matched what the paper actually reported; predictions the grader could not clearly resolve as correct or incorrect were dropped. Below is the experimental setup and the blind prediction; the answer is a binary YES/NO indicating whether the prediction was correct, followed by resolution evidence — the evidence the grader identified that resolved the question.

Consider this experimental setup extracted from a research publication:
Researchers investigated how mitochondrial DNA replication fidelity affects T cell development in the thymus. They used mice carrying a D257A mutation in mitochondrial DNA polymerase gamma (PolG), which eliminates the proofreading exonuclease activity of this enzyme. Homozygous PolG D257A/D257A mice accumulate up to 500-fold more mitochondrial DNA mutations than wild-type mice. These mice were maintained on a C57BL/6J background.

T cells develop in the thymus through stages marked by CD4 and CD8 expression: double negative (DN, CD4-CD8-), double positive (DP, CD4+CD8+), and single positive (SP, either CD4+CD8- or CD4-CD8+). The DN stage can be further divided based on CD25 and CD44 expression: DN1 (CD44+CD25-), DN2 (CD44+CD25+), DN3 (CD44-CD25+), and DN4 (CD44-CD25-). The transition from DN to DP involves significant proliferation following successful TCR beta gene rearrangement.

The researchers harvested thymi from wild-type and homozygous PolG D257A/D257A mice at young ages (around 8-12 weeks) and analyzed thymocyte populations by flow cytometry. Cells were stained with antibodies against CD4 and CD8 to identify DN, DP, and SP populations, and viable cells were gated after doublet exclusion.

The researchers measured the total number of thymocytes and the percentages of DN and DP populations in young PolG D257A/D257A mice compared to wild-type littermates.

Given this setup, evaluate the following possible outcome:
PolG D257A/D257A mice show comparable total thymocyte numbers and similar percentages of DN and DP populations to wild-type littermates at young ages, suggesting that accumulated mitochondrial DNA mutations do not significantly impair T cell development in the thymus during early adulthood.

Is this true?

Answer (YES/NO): YES